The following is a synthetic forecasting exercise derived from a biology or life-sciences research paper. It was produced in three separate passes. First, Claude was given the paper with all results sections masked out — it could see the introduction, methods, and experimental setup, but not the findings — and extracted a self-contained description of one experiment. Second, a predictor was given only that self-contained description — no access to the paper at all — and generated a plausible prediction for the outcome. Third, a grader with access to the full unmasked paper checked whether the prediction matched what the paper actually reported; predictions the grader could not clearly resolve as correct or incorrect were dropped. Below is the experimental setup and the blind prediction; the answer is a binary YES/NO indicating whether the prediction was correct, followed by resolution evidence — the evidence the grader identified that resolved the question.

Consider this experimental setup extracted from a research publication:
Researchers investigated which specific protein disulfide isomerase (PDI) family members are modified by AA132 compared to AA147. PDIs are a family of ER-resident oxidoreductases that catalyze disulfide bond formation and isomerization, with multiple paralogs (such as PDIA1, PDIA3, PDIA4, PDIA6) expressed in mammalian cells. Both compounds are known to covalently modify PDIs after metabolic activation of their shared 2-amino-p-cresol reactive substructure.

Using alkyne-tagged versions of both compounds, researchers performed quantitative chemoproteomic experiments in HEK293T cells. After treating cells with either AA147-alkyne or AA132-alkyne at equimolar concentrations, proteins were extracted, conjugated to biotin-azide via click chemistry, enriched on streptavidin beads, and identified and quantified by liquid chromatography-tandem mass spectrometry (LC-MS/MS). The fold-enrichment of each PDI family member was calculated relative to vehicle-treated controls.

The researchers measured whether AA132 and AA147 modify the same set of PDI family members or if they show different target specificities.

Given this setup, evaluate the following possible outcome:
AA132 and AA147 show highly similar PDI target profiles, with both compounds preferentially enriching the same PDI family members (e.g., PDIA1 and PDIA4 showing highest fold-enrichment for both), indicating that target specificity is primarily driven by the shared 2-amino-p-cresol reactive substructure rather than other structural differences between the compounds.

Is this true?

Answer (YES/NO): YES